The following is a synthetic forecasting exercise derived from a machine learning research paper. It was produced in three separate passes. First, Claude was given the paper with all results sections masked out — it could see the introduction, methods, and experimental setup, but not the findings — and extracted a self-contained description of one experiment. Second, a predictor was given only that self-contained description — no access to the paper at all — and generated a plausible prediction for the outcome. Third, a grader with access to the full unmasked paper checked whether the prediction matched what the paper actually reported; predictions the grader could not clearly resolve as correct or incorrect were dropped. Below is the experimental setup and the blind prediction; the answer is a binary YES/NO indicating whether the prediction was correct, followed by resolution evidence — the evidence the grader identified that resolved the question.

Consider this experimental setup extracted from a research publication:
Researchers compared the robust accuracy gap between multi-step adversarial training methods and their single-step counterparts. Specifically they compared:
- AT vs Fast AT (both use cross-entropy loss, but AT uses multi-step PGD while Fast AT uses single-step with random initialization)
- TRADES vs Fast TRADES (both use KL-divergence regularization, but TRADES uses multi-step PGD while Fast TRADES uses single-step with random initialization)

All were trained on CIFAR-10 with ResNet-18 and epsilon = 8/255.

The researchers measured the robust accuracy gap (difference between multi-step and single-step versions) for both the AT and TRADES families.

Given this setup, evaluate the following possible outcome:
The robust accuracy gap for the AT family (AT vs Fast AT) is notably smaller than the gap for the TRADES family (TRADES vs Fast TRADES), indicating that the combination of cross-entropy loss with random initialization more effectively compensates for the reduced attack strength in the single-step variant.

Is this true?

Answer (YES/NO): YES